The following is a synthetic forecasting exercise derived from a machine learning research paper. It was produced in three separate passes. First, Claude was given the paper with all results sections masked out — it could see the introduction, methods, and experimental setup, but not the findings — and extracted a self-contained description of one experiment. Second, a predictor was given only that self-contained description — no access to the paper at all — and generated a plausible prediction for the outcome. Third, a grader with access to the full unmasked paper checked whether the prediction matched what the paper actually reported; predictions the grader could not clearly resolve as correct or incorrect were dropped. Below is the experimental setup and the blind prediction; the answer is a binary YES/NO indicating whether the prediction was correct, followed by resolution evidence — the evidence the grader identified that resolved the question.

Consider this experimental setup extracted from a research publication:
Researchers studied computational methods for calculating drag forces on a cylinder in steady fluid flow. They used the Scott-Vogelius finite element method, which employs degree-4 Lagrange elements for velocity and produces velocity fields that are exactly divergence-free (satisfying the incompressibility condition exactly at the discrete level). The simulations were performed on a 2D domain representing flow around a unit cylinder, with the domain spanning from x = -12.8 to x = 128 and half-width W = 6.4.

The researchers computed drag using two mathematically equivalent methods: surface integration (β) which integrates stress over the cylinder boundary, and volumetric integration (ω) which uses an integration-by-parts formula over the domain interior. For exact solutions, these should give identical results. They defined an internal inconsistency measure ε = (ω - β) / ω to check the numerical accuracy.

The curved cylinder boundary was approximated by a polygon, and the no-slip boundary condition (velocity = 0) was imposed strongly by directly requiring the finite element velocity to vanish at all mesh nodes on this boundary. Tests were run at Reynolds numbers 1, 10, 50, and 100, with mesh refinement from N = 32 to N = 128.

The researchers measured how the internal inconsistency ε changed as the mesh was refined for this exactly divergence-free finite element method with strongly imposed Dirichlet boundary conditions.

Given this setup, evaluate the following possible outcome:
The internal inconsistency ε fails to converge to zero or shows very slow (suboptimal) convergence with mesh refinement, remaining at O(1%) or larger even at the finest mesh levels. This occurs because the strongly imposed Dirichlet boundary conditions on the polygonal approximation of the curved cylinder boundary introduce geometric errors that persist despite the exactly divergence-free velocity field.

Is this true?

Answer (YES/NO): YES